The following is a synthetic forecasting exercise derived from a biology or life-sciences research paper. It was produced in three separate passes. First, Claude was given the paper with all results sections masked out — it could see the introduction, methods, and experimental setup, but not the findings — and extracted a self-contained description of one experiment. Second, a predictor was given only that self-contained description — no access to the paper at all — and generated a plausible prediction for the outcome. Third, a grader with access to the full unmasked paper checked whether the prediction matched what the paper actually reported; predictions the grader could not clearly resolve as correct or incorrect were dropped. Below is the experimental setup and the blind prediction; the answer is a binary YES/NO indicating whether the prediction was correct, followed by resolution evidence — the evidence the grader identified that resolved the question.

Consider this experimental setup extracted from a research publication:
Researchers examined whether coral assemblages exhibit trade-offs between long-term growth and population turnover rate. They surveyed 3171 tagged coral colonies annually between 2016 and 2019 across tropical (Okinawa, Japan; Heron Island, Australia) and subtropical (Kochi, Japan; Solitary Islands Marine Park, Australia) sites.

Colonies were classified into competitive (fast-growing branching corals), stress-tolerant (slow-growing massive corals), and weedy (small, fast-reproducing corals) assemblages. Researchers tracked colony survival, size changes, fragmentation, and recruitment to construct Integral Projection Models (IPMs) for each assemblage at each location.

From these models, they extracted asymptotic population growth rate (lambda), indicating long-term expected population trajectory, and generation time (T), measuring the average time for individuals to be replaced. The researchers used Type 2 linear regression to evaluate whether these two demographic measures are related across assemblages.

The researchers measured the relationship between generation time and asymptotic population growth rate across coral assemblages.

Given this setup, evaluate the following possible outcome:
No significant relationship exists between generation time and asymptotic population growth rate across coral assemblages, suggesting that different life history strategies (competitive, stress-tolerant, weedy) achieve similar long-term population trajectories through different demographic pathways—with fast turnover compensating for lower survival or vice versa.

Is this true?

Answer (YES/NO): NO